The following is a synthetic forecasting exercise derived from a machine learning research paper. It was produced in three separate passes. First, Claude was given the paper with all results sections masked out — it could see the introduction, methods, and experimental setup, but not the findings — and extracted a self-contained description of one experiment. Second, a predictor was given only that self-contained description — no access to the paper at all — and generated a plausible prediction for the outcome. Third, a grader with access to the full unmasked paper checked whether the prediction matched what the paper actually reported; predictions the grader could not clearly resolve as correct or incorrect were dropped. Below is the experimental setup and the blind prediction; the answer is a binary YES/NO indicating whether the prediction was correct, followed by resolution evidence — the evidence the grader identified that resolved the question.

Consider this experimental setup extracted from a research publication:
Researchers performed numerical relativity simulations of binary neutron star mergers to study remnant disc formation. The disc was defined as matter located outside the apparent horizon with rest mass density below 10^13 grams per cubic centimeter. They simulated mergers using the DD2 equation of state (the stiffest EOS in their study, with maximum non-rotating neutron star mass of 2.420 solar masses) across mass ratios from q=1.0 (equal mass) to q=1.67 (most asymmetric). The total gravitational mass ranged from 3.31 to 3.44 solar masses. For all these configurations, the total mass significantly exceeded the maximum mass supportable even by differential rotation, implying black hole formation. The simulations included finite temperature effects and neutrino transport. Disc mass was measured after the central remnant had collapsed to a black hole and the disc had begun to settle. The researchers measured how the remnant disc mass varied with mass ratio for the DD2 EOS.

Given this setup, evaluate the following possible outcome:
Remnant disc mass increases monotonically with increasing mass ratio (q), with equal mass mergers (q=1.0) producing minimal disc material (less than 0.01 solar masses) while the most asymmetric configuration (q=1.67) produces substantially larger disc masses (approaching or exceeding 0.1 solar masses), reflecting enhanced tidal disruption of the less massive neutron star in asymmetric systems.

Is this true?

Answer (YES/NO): YES